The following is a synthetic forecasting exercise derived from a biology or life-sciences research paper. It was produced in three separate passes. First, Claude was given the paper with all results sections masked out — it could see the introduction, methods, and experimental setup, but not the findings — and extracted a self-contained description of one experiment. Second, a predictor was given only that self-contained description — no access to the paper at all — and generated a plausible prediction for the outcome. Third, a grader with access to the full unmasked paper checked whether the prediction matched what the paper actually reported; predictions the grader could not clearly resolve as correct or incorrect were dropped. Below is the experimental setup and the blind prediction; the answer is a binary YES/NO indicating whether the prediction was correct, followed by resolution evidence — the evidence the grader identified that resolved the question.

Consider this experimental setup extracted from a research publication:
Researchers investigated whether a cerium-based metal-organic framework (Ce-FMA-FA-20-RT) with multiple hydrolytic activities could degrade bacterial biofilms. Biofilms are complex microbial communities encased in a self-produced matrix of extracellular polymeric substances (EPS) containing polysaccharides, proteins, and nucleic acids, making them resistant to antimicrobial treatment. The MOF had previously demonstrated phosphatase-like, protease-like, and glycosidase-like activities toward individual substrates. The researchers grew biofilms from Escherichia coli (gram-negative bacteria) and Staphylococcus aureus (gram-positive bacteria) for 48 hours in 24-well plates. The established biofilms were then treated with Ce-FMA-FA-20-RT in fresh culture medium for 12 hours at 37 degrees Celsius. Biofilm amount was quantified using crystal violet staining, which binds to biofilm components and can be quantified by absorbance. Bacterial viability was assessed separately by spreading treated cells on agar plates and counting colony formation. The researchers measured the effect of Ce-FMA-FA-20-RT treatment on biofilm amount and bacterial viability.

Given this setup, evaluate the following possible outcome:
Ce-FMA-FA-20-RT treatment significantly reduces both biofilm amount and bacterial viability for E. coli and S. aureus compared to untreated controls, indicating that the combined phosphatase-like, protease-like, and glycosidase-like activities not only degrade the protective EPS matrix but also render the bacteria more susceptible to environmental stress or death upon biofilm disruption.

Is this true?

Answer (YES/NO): NO